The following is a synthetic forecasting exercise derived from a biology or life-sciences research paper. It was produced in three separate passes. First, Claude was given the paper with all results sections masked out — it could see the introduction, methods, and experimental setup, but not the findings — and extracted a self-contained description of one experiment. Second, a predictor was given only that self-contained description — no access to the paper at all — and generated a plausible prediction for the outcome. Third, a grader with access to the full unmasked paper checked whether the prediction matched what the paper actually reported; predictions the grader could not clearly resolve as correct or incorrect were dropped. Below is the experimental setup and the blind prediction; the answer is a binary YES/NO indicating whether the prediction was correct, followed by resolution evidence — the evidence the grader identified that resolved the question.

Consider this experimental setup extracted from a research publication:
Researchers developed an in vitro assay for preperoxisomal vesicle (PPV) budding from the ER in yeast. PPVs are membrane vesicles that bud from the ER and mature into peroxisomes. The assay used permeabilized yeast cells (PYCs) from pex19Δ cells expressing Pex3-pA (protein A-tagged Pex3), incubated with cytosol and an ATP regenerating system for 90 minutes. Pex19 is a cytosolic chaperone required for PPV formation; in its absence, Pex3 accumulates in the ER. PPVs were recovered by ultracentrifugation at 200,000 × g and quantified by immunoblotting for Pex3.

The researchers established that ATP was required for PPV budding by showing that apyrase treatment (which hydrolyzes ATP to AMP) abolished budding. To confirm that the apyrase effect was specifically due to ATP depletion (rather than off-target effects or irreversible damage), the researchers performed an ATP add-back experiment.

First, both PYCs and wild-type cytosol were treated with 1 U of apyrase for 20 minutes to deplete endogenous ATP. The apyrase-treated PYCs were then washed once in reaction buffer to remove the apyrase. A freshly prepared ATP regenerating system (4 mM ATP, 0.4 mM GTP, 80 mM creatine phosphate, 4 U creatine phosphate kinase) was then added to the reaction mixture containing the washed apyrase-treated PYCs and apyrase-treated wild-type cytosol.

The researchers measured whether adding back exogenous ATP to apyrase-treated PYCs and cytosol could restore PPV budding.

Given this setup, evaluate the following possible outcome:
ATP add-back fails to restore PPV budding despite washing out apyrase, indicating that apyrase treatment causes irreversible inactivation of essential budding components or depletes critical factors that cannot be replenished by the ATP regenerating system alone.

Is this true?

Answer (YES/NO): NO